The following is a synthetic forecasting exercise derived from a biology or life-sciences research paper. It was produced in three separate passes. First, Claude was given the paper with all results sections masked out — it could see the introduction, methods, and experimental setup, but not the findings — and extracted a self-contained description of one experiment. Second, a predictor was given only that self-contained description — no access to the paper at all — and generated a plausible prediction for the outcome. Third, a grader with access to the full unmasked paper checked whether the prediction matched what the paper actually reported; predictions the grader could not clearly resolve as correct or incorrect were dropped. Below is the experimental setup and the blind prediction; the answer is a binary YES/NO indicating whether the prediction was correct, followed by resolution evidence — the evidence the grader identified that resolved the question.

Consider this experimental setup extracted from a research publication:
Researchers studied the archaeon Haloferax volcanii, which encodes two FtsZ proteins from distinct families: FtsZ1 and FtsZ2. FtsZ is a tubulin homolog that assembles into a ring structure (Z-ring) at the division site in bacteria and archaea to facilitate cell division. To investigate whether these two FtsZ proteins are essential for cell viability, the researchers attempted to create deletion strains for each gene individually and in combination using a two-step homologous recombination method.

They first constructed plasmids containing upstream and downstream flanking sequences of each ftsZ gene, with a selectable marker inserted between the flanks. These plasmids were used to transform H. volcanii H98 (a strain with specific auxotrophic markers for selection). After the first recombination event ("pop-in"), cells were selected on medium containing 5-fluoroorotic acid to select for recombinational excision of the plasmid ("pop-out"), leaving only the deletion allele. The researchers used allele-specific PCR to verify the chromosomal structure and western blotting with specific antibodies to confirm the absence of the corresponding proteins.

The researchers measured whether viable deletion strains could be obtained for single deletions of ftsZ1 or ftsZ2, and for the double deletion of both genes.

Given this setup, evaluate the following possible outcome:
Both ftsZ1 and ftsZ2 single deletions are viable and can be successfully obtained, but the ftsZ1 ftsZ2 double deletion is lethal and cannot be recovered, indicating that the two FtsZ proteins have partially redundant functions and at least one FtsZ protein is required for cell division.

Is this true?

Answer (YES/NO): NO